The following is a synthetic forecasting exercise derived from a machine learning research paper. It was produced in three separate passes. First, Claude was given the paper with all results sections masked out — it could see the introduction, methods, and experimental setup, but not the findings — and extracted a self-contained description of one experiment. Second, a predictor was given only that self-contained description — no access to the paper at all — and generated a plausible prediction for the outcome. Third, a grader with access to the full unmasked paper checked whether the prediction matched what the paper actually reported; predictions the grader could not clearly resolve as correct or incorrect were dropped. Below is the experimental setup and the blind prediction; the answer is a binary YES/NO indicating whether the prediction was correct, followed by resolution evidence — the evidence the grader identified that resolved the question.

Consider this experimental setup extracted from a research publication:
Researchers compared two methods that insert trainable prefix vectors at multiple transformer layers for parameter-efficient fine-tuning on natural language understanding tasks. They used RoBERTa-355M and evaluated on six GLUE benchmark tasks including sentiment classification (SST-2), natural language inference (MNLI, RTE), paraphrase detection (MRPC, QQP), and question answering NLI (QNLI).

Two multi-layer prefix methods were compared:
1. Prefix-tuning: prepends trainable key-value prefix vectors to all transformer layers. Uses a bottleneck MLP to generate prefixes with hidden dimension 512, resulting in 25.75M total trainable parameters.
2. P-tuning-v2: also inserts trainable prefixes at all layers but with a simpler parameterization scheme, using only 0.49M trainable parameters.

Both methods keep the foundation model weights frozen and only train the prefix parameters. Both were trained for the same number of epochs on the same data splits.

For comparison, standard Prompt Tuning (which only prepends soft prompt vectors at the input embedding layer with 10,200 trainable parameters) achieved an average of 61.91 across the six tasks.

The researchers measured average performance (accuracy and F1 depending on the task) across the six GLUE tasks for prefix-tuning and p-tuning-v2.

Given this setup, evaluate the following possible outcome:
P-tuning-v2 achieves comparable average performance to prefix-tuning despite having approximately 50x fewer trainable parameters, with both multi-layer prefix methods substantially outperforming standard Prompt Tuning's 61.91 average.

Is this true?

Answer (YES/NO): NO